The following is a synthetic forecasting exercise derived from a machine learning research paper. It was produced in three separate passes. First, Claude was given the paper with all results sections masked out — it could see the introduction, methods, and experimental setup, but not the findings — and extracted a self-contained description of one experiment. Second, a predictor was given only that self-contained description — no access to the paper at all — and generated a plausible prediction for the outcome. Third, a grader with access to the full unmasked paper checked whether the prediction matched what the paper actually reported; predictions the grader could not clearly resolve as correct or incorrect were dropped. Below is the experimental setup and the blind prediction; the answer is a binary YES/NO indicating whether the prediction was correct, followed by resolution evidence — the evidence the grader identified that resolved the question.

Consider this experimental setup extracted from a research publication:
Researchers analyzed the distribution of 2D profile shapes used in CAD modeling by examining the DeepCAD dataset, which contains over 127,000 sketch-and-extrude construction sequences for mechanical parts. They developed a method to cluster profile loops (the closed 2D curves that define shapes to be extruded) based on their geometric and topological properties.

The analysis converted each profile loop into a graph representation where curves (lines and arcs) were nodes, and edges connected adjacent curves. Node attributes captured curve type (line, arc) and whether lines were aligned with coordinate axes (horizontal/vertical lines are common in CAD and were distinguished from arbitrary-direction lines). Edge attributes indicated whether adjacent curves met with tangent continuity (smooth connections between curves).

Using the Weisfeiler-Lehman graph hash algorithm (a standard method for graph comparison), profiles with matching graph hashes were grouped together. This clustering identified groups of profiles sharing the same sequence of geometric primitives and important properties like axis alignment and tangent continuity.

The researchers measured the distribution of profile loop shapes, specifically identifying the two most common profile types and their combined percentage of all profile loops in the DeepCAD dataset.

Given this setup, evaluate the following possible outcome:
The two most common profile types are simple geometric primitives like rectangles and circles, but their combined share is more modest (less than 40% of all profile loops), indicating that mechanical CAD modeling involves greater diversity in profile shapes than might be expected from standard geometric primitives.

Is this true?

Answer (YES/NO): NO